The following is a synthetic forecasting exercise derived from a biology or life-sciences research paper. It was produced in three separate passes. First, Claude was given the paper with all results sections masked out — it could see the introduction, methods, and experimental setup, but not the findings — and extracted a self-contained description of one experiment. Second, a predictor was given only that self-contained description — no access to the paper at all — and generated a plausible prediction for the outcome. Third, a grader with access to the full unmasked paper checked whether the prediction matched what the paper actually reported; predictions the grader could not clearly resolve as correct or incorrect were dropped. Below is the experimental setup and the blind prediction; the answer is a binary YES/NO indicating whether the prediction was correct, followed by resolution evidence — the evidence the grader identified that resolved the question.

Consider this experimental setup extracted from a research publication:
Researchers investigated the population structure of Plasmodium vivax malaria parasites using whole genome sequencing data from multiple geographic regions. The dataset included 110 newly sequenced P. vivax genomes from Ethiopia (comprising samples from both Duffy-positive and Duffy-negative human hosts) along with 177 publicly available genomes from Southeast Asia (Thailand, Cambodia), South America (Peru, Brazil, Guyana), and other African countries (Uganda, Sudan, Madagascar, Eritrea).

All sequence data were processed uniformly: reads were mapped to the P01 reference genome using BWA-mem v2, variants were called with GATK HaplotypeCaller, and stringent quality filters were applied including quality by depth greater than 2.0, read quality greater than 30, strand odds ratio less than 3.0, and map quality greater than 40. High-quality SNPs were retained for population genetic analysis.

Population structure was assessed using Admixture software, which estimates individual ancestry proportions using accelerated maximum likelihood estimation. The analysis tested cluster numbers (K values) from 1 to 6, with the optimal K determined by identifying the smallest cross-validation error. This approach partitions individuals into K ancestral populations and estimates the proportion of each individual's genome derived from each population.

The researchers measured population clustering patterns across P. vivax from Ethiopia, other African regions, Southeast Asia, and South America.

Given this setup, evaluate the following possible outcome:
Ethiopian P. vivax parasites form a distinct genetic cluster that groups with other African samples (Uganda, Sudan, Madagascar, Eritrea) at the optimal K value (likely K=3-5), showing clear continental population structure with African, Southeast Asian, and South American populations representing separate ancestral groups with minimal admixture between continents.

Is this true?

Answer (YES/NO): NO